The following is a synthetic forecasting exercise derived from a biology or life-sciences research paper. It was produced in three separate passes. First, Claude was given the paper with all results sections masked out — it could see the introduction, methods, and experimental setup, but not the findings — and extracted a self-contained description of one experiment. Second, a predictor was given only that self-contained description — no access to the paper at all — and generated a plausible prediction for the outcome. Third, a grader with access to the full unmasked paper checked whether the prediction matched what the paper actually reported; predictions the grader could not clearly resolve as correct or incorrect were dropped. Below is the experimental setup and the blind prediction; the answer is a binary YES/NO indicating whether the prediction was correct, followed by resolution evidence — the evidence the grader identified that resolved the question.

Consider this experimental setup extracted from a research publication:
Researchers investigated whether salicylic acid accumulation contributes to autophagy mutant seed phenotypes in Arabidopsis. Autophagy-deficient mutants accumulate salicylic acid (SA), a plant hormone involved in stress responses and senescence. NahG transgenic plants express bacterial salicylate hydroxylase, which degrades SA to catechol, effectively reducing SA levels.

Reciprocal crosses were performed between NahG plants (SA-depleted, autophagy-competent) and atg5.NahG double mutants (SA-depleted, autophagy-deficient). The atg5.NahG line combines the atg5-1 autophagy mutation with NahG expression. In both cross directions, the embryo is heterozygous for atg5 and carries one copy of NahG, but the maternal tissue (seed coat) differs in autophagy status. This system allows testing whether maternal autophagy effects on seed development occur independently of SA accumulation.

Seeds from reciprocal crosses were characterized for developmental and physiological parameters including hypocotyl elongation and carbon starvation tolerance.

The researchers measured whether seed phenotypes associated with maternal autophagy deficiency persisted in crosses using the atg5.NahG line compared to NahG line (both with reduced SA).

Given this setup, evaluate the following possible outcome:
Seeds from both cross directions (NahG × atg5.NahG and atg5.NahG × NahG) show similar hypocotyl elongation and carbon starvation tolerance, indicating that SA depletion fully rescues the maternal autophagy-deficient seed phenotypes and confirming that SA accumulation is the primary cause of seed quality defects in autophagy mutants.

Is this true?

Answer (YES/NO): NO